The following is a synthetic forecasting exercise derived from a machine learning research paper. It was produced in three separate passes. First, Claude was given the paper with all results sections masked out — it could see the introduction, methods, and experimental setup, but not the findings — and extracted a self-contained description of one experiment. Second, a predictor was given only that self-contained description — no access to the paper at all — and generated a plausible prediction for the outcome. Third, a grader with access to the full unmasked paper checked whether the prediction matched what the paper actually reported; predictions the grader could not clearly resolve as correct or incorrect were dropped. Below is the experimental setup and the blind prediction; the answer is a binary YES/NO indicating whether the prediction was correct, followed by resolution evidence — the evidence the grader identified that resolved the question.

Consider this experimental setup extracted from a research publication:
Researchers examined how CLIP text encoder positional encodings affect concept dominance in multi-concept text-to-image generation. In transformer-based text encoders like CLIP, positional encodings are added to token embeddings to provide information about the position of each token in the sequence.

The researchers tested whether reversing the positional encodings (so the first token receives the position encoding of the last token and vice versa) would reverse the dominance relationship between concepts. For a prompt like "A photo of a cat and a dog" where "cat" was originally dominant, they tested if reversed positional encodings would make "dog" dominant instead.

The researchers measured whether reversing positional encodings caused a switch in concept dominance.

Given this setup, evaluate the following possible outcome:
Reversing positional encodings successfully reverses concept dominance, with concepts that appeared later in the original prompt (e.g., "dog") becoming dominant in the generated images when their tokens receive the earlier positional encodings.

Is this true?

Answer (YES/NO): NO